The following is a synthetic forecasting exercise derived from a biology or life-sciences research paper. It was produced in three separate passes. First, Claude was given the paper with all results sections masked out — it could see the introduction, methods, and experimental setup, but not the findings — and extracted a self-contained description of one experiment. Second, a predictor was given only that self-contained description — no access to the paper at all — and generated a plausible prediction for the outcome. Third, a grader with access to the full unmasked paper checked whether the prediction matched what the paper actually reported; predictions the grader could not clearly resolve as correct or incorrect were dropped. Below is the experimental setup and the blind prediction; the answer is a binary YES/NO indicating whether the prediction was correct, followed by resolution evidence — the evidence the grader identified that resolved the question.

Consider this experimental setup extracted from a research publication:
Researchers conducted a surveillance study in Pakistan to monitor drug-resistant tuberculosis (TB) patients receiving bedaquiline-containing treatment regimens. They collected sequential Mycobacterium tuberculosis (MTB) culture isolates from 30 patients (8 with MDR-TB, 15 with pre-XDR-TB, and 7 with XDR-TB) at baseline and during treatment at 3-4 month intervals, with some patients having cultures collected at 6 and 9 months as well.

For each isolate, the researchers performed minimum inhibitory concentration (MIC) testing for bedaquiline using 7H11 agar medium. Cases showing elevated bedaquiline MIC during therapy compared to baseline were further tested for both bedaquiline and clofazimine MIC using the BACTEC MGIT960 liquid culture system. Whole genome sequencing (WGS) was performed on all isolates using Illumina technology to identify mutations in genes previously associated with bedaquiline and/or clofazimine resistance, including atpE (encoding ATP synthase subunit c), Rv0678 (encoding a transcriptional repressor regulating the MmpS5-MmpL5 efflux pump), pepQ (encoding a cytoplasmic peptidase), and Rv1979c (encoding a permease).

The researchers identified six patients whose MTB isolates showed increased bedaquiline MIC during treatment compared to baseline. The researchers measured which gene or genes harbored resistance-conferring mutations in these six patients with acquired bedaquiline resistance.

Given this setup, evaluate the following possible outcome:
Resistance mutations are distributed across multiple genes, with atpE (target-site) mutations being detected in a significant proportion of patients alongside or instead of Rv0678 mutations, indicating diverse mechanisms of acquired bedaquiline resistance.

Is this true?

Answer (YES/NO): NO